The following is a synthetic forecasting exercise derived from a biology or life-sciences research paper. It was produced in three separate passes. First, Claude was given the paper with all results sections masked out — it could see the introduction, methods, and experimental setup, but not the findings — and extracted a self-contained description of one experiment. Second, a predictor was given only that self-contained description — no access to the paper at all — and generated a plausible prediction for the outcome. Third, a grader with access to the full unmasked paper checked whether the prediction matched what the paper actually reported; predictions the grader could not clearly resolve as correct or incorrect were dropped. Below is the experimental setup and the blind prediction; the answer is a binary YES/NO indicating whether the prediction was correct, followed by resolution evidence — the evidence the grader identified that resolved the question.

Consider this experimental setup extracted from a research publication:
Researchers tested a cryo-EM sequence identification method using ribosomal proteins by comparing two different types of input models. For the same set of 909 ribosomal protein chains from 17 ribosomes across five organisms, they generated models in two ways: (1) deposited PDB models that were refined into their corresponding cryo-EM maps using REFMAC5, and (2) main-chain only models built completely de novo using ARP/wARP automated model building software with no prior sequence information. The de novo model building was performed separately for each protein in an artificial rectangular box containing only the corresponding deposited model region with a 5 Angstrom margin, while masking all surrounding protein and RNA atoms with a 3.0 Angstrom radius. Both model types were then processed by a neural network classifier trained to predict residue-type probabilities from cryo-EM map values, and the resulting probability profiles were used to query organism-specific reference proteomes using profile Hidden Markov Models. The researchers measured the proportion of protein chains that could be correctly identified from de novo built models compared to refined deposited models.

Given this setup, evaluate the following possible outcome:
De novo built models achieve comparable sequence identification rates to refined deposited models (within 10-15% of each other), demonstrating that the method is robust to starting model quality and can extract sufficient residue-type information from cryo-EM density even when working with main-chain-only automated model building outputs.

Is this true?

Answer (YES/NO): NO